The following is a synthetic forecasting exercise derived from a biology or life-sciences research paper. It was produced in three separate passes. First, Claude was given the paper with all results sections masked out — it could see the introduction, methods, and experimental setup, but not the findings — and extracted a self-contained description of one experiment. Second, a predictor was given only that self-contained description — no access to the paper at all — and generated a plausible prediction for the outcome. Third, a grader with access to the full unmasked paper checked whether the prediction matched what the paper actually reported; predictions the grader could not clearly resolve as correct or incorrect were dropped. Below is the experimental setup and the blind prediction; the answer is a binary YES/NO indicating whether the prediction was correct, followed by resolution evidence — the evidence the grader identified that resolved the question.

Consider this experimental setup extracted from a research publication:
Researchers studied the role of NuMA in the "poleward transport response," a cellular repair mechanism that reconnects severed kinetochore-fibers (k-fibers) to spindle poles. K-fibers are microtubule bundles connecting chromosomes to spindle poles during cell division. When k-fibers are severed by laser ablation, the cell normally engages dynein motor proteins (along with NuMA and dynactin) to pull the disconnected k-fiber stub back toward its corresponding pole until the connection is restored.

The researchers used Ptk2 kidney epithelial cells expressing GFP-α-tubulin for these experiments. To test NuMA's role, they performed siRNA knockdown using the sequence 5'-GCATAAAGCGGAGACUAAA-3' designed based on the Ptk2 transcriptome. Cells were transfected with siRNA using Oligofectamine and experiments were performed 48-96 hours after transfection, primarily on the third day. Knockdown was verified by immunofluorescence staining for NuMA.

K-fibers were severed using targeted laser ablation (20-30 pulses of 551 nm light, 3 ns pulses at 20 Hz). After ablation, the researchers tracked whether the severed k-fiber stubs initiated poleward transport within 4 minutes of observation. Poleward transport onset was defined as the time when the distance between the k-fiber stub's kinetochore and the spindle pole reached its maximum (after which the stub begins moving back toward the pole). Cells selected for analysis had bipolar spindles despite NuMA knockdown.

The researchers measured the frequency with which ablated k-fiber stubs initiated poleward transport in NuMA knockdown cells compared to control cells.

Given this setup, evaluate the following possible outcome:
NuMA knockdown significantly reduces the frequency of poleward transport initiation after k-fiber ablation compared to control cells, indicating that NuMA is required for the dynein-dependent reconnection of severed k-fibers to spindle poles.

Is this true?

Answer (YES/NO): NO